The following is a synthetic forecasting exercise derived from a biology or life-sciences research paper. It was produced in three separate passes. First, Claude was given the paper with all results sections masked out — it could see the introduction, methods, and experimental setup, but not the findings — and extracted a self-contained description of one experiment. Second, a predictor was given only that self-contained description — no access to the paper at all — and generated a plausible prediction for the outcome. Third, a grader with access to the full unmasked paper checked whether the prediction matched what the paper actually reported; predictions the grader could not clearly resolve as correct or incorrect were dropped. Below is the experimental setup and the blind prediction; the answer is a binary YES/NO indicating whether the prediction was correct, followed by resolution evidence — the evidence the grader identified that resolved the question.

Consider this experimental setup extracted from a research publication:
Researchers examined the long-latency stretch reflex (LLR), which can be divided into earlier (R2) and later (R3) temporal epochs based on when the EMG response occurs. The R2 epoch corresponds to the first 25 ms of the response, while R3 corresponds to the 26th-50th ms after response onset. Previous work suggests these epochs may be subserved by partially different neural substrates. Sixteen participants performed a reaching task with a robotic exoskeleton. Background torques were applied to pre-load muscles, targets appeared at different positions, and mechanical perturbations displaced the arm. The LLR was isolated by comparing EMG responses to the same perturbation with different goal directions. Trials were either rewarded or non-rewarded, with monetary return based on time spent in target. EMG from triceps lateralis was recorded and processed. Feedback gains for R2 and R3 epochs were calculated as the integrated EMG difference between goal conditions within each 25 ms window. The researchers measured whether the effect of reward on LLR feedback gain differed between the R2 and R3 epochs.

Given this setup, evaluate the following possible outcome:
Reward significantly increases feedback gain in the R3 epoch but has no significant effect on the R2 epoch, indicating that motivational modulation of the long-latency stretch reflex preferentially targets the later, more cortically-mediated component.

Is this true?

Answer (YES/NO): NO